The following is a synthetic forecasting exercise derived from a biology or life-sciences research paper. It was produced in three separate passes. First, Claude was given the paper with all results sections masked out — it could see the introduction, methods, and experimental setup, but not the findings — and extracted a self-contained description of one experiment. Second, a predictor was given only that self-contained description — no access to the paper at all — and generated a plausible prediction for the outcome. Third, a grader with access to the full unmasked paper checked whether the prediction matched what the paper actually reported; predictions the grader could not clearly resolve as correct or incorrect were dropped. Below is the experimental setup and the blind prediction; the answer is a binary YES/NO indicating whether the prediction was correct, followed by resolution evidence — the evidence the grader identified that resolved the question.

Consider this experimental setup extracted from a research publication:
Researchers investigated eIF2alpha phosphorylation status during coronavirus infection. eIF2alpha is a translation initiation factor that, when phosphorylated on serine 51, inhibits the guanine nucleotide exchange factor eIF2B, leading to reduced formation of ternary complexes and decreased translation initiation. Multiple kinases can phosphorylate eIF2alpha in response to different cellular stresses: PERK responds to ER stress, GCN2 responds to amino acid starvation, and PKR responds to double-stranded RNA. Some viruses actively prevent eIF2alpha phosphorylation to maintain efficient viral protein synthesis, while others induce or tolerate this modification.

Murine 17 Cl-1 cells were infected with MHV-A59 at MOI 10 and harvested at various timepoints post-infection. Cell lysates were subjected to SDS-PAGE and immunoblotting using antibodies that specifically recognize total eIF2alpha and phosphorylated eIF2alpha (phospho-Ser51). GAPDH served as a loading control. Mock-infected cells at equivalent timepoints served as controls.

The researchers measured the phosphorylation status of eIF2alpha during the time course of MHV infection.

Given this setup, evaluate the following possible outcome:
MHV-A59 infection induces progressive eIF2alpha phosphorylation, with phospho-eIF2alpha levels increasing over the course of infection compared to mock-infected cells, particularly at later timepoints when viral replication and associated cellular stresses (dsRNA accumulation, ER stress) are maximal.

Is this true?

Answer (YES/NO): YES